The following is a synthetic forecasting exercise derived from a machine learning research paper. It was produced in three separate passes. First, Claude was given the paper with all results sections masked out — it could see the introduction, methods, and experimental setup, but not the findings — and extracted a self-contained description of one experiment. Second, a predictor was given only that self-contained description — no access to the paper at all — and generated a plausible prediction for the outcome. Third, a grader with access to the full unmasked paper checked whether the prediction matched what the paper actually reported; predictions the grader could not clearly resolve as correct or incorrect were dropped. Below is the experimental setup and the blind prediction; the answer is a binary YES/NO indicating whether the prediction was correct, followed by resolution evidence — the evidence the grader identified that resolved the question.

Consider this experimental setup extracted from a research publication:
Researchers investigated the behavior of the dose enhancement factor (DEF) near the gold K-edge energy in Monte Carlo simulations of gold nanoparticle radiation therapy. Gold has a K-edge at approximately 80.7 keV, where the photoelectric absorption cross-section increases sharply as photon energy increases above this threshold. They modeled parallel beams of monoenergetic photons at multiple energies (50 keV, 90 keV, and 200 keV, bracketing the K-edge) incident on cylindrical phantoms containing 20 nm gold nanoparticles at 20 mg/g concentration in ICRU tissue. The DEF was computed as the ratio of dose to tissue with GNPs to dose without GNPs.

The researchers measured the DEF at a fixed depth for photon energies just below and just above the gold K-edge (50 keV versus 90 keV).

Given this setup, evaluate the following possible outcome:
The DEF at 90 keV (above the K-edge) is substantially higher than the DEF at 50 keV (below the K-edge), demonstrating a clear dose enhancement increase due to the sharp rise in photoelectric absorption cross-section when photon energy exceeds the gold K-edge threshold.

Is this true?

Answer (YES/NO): NO